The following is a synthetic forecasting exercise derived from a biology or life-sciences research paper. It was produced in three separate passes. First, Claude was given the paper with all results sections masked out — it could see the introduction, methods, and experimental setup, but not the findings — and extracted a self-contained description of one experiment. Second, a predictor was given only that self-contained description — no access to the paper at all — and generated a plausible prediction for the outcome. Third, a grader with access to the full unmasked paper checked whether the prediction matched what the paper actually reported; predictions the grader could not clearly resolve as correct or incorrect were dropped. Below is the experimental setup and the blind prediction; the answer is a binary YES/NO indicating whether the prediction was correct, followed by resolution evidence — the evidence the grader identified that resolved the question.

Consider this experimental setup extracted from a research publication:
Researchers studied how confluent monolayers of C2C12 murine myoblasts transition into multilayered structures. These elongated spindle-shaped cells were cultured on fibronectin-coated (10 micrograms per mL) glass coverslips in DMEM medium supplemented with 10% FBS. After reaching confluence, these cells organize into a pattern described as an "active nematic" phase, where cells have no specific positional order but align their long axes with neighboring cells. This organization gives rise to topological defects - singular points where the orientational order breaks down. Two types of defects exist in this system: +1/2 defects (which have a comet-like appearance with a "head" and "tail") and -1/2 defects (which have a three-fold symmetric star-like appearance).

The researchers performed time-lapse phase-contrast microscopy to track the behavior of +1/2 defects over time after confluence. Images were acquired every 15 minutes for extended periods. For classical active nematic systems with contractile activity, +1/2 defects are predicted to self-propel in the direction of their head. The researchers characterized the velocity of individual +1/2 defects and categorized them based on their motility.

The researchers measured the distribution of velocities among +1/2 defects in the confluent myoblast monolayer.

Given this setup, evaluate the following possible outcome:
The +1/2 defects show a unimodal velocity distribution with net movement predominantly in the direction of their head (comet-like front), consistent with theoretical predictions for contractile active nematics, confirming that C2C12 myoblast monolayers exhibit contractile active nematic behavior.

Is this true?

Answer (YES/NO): NO